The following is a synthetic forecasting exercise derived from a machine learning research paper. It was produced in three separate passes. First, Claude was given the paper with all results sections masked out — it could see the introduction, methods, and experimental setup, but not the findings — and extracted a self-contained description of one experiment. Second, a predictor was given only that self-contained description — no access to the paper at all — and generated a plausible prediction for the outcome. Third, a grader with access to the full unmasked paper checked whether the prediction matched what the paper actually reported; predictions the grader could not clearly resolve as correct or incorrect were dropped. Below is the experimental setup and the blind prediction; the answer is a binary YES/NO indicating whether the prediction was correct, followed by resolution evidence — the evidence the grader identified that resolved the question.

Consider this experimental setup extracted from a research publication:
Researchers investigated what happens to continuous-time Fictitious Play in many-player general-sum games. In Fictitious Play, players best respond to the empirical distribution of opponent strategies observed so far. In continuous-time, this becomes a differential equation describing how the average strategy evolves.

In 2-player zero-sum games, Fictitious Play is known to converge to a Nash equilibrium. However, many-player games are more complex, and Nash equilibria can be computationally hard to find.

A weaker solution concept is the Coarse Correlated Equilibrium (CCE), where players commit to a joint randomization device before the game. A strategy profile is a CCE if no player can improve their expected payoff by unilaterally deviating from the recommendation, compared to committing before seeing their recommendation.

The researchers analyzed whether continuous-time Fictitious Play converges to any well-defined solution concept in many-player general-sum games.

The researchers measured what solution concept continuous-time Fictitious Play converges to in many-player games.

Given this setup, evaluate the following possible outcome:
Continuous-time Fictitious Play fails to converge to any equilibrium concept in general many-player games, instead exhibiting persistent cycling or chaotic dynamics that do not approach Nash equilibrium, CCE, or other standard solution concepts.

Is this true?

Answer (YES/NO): NO